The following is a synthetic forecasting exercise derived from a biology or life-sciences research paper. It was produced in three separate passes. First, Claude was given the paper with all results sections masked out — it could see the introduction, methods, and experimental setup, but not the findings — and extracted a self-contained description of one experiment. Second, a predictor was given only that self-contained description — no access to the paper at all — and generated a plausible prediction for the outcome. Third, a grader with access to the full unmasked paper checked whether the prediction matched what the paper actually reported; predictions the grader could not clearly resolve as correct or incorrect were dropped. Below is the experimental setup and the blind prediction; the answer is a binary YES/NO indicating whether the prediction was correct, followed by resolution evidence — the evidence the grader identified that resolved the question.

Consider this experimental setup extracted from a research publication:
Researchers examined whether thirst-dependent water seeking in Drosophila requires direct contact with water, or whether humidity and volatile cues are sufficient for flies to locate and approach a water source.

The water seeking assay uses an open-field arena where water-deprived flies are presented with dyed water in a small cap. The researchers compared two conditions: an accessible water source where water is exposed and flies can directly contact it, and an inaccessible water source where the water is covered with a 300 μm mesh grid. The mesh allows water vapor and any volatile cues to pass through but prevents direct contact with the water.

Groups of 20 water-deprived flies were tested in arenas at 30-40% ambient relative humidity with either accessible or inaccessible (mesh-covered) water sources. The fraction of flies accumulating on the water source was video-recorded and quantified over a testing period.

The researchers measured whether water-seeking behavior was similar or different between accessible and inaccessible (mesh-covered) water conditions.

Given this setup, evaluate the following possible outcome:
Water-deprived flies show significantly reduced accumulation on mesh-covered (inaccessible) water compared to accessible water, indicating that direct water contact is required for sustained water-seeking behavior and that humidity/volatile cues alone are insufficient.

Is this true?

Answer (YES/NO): NO